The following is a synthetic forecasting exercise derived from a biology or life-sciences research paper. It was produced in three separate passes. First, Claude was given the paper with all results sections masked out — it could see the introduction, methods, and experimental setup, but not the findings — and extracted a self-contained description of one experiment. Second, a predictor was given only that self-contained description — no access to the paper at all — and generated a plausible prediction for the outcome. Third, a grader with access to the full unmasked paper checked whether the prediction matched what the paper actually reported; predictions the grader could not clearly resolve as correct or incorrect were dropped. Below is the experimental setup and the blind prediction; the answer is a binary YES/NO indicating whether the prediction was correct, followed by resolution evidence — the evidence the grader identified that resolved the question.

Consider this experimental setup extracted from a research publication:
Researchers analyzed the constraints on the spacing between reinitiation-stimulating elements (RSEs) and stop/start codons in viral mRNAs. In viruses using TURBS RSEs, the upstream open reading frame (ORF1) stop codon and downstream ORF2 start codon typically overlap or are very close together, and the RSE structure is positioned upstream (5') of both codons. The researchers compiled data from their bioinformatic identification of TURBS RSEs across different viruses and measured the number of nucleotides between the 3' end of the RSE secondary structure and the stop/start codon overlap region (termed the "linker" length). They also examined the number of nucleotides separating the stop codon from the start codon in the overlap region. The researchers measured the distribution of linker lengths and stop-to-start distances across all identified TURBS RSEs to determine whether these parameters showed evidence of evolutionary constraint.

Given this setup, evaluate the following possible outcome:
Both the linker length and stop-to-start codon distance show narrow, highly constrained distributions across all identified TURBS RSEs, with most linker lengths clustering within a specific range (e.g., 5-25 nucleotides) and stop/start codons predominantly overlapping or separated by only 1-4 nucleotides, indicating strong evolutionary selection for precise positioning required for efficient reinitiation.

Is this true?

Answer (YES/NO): NO